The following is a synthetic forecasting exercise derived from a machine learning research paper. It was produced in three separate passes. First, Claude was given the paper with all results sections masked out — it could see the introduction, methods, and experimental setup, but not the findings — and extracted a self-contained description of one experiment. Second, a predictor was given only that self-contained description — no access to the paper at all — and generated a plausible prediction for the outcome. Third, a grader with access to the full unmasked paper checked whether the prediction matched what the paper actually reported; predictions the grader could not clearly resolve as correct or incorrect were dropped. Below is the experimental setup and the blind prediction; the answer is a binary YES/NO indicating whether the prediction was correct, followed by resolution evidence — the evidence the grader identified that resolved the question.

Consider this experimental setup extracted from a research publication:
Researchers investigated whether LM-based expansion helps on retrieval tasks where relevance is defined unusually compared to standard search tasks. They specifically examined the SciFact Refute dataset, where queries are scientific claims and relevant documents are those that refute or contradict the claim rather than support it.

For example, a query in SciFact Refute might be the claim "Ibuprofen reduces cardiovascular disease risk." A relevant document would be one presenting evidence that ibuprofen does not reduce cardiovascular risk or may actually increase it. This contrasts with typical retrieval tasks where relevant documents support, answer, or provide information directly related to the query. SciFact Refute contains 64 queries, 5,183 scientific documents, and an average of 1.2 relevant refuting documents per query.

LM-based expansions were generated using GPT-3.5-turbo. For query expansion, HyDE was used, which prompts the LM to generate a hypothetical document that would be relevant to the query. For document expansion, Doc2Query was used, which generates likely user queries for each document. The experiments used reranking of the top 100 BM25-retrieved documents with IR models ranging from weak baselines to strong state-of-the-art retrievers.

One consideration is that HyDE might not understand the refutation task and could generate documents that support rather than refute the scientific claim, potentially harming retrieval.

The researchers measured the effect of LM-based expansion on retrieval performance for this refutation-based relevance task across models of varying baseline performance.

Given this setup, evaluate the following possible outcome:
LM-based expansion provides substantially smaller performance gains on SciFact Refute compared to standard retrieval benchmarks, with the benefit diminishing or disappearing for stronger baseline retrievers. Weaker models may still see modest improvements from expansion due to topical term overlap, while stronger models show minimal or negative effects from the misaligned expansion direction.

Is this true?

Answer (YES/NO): NO